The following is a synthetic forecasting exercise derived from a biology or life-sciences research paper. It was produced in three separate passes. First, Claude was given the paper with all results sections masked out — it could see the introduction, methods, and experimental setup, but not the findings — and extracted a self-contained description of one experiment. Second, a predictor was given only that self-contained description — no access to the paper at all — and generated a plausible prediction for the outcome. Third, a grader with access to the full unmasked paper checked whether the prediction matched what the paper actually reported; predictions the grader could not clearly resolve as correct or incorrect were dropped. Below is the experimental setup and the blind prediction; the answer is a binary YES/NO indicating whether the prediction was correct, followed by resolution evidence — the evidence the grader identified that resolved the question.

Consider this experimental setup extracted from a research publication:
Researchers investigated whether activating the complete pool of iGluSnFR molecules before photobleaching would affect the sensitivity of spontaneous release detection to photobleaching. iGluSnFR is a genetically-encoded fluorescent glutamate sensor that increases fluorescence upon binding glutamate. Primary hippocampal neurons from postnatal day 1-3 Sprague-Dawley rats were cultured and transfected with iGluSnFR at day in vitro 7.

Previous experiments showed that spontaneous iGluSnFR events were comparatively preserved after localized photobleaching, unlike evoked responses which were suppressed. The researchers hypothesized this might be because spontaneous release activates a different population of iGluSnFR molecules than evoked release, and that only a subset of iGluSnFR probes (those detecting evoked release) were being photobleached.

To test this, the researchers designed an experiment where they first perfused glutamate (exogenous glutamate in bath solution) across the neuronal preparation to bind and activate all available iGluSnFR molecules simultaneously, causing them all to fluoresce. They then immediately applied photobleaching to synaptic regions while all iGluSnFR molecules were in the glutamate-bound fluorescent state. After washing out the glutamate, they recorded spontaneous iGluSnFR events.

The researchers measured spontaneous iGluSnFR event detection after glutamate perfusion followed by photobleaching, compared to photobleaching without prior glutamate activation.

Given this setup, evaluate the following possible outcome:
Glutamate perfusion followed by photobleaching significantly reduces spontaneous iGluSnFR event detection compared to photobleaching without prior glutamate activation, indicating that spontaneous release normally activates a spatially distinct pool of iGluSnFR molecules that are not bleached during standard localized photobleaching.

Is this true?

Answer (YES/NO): YES